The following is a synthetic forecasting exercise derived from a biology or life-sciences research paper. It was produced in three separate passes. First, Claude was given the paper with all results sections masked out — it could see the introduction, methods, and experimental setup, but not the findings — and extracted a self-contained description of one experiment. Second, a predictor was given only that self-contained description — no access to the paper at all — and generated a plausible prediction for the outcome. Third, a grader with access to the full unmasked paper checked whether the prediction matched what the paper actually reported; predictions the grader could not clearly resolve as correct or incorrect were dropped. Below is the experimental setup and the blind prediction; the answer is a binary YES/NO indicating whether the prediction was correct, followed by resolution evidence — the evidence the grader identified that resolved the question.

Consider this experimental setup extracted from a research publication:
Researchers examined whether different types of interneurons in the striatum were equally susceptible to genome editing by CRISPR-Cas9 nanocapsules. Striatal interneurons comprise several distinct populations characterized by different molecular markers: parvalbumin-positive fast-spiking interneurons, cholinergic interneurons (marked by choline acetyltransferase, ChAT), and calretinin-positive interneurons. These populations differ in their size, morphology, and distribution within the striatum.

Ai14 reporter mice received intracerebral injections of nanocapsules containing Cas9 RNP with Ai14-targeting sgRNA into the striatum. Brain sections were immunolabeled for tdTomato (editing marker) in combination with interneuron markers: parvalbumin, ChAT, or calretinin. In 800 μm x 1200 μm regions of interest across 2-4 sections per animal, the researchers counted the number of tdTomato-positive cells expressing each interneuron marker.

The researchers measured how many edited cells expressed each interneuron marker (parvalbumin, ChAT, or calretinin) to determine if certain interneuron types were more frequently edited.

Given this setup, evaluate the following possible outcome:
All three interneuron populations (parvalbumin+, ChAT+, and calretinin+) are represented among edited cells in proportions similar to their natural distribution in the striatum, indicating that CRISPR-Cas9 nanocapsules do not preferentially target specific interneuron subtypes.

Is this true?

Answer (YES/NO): YES